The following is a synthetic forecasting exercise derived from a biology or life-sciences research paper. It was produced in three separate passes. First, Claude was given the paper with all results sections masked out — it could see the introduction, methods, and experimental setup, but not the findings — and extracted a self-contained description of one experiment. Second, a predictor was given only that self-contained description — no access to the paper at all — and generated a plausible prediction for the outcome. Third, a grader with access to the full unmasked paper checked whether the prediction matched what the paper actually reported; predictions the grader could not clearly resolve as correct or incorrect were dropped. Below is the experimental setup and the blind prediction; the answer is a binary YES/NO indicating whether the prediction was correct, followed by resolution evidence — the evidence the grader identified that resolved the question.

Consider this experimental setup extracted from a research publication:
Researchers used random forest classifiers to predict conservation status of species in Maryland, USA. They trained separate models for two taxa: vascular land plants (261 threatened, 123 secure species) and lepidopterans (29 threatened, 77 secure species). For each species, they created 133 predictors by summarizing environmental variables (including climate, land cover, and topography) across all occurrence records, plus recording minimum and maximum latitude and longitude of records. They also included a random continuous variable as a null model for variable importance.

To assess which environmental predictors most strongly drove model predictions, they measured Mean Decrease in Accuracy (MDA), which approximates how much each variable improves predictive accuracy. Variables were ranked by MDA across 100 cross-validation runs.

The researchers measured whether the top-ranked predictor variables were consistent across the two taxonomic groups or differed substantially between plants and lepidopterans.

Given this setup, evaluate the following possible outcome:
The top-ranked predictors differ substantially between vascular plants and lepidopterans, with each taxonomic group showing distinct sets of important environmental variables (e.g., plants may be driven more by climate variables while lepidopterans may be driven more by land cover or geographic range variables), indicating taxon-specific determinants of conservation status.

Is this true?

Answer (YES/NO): NO